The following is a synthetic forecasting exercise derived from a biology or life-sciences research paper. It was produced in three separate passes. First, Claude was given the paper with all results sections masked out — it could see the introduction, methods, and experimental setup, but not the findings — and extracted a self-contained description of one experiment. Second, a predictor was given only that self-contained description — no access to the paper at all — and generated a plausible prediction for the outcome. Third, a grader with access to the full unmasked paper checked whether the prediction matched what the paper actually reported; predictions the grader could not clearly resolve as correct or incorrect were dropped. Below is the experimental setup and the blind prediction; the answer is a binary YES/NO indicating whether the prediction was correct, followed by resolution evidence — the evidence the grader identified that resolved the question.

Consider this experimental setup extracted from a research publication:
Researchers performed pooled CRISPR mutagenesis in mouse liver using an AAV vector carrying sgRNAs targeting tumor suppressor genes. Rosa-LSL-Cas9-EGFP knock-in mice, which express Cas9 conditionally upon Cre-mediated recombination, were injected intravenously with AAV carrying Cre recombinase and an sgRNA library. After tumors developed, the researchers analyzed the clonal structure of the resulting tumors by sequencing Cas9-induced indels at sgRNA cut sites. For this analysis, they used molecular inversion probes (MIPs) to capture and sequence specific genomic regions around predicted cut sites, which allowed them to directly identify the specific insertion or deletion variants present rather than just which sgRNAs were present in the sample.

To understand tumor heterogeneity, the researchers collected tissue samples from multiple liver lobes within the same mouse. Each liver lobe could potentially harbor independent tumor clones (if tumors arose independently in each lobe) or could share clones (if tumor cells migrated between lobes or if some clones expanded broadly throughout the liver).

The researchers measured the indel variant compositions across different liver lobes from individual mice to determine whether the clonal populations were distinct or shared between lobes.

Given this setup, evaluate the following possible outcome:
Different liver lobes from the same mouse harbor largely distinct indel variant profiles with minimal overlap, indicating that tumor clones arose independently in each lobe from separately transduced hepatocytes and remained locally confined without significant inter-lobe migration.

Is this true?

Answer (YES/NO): NO